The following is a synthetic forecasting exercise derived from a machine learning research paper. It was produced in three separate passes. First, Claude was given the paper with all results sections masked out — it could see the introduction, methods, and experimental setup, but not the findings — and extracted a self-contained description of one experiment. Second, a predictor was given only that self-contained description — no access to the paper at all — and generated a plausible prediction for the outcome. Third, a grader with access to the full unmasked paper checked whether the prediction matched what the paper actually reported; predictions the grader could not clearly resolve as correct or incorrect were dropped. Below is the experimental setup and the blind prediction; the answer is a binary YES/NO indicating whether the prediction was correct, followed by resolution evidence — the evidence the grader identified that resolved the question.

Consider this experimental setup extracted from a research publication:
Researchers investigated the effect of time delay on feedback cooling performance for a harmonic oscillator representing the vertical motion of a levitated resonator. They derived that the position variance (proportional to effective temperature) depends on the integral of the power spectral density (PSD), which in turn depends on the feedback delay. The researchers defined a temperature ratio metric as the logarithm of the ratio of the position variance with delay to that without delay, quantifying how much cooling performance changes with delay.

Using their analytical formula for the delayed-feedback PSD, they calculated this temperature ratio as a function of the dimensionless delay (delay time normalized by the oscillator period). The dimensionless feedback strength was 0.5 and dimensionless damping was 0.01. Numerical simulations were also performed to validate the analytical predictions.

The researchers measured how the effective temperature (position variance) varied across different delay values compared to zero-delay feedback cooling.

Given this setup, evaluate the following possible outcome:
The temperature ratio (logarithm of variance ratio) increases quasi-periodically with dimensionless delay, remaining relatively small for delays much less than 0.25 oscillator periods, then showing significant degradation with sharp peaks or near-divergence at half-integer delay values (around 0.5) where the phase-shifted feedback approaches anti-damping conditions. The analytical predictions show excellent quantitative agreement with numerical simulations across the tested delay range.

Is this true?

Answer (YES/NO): NO